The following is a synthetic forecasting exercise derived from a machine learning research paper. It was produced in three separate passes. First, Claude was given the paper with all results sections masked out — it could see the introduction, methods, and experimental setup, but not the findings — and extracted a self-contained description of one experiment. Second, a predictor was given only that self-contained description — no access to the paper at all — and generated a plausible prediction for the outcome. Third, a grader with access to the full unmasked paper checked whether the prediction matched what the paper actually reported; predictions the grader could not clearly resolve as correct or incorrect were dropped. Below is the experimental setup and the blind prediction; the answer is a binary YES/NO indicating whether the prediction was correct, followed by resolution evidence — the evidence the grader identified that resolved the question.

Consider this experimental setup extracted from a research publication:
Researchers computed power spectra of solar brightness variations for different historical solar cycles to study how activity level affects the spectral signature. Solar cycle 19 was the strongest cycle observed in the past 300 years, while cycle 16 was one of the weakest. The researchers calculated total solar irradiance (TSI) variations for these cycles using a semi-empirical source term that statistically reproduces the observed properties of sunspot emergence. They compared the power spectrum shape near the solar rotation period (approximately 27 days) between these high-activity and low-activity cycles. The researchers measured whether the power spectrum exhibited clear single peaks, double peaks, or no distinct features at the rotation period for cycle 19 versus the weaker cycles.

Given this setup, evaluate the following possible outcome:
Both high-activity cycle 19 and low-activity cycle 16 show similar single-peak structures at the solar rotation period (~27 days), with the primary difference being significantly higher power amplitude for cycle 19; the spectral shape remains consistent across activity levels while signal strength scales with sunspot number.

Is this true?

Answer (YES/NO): NO